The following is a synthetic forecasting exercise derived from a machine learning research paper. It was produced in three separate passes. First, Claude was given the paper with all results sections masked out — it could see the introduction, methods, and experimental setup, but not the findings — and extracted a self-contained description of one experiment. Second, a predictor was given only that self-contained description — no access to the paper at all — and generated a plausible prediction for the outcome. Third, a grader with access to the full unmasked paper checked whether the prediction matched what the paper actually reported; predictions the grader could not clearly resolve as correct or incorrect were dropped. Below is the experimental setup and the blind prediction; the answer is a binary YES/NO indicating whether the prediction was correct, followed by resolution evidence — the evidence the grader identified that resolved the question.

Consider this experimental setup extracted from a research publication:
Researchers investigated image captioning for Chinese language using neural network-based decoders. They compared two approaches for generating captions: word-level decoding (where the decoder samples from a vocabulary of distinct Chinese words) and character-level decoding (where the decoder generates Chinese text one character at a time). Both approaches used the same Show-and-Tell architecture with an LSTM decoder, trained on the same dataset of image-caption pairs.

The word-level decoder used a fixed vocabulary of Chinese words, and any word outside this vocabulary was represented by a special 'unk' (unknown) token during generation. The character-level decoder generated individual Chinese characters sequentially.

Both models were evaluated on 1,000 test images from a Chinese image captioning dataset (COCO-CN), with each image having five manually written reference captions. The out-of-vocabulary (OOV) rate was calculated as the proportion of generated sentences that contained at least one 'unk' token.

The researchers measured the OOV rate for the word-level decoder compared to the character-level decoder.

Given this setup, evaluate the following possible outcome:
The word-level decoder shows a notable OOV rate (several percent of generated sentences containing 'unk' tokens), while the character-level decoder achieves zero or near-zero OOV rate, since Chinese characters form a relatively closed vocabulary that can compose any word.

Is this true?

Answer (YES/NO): YES